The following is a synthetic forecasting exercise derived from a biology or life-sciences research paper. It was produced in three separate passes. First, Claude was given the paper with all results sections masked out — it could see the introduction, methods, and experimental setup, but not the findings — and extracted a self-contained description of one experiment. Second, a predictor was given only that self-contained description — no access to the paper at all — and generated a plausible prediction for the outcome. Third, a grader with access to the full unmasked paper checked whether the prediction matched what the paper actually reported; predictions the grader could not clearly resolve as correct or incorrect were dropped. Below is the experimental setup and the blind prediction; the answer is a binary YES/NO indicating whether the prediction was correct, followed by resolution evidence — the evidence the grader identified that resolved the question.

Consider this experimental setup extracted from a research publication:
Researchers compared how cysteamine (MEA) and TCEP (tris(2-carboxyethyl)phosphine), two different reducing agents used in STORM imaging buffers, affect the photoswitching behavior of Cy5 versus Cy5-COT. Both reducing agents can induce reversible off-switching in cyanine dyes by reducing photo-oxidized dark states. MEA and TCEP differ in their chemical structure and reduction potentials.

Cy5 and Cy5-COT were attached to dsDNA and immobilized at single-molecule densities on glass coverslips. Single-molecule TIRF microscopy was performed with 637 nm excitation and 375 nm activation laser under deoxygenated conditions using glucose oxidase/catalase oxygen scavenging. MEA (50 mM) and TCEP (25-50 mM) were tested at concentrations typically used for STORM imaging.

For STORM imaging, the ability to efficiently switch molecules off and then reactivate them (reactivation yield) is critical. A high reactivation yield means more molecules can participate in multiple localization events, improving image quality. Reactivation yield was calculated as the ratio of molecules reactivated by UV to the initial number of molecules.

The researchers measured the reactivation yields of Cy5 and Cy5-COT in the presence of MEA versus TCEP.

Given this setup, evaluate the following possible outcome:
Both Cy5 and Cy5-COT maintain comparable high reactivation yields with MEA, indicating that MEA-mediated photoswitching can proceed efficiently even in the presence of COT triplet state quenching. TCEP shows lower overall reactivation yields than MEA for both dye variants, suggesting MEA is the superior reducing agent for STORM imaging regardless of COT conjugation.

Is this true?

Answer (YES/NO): NO